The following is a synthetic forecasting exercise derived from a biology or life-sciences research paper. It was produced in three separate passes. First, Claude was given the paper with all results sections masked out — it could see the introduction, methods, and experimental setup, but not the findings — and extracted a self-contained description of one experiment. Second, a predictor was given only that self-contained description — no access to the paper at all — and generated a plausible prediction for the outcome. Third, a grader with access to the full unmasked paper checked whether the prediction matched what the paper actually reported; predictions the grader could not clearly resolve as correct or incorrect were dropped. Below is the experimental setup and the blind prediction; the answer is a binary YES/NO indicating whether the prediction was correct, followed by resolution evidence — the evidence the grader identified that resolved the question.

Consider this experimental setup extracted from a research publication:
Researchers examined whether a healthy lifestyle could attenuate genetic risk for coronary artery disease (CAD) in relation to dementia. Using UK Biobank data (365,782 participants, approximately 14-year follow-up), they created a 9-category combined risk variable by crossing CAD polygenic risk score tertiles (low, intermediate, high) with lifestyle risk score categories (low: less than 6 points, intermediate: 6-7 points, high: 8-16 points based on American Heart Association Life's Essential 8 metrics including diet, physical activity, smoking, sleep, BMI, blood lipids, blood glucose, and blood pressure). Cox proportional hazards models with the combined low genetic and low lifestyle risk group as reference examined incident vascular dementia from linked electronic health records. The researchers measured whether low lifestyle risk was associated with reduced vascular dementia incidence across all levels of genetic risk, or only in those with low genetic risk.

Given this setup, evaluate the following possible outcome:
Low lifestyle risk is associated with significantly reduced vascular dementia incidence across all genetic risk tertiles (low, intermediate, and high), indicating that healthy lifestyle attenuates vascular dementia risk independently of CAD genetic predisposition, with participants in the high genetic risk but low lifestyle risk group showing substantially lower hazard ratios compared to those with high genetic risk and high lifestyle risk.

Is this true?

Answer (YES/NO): YES